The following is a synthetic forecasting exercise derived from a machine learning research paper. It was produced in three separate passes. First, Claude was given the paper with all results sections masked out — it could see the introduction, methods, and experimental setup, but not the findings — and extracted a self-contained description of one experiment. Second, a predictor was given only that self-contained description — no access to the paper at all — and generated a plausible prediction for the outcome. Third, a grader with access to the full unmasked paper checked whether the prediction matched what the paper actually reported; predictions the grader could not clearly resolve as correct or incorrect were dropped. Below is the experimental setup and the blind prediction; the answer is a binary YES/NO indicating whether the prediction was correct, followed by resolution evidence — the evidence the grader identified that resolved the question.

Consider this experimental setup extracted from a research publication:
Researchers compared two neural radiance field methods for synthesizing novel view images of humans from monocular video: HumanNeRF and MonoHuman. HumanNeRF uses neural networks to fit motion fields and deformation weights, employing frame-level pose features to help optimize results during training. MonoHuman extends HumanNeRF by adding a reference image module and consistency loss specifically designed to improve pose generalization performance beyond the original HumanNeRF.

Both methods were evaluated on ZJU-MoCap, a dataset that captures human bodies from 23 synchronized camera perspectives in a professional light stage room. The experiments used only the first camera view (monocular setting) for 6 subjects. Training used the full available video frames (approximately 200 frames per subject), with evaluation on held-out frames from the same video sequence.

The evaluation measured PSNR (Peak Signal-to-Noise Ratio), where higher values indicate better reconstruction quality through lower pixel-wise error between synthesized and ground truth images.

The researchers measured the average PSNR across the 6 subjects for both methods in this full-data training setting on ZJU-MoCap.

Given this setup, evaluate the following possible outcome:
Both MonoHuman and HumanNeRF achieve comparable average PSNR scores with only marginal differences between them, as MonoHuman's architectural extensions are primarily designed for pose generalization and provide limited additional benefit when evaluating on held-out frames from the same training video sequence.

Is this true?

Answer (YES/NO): YES